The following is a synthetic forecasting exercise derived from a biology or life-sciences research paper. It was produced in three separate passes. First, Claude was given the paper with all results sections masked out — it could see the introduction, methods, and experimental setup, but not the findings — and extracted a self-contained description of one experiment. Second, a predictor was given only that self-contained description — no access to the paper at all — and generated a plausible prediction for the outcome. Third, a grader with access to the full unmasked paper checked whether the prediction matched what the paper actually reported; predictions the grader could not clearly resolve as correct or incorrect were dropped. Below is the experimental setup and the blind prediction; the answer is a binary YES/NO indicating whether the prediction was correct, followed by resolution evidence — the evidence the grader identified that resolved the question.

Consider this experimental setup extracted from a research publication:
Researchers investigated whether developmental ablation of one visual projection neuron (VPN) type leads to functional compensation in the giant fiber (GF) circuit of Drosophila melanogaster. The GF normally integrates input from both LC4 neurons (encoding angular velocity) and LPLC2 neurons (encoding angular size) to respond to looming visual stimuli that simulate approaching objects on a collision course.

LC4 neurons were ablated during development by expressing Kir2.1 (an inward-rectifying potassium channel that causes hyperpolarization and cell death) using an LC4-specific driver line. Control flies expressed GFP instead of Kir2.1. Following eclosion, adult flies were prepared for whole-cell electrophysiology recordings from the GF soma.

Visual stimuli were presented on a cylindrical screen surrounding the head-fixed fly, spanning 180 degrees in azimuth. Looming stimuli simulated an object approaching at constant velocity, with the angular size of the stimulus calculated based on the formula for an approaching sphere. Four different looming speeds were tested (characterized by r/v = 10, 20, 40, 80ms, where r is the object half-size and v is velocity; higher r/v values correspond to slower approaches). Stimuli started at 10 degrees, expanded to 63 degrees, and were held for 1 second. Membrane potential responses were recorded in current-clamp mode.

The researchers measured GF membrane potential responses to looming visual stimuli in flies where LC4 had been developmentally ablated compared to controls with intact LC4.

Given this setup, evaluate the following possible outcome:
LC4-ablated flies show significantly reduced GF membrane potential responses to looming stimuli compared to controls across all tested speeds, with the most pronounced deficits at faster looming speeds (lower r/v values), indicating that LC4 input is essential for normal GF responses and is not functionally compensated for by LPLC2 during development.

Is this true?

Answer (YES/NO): NO